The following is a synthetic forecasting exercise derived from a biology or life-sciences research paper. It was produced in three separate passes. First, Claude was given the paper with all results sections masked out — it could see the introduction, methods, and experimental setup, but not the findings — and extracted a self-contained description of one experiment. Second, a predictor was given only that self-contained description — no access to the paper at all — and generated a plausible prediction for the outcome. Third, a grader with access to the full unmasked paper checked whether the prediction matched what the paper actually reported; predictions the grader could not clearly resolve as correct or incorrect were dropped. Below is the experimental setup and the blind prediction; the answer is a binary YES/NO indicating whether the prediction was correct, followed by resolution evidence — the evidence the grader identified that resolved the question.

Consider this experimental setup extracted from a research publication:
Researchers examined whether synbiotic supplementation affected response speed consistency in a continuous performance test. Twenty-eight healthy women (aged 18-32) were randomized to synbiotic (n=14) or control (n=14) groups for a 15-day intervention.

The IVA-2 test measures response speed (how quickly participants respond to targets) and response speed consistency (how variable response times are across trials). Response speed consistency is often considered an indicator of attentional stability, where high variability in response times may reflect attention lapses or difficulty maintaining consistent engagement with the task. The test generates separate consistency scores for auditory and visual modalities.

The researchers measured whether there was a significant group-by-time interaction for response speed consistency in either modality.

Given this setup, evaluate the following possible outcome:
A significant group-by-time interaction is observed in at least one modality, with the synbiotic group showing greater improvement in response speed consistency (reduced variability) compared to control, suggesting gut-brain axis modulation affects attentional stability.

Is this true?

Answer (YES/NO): NO